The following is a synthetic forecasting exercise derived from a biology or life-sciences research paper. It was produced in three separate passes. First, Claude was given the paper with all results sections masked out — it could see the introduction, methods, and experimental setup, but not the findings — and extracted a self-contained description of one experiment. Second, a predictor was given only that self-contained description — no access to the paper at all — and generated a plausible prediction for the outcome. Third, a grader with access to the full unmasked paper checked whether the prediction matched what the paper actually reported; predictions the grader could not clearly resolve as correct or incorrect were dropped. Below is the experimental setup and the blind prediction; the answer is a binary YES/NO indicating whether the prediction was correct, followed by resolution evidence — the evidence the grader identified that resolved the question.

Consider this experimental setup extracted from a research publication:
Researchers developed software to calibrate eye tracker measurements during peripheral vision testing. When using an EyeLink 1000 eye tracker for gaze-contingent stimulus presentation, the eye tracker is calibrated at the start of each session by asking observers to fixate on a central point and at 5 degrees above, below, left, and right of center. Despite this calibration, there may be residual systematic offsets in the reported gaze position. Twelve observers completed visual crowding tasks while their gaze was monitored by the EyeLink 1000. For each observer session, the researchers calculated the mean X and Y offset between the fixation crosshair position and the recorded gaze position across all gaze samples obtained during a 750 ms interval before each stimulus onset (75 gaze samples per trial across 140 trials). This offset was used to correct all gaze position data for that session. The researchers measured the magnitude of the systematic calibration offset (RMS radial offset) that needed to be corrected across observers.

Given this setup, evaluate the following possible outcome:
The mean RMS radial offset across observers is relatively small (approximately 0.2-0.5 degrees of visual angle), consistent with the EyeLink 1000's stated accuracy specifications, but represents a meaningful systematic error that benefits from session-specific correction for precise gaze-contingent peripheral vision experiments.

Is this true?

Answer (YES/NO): NO